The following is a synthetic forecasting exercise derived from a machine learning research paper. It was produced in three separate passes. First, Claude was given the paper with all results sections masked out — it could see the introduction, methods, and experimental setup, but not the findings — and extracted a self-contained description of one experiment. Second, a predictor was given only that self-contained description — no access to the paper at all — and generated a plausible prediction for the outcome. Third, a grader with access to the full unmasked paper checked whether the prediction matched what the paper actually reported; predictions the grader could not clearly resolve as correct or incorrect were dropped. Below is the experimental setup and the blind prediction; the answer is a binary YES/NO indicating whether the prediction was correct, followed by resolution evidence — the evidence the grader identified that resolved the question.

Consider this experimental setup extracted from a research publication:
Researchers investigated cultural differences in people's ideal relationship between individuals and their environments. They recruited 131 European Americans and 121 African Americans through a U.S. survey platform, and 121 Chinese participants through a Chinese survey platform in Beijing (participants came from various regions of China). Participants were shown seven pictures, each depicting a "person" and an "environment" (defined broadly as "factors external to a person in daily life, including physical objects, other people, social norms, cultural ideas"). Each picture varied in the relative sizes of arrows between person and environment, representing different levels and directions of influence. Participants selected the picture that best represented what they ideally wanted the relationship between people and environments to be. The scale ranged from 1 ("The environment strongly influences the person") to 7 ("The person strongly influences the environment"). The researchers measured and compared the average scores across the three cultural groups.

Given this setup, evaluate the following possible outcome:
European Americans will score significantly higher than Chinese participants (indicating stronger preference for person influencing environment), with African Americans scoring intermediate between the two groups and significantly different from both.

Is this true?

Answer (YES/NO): NO